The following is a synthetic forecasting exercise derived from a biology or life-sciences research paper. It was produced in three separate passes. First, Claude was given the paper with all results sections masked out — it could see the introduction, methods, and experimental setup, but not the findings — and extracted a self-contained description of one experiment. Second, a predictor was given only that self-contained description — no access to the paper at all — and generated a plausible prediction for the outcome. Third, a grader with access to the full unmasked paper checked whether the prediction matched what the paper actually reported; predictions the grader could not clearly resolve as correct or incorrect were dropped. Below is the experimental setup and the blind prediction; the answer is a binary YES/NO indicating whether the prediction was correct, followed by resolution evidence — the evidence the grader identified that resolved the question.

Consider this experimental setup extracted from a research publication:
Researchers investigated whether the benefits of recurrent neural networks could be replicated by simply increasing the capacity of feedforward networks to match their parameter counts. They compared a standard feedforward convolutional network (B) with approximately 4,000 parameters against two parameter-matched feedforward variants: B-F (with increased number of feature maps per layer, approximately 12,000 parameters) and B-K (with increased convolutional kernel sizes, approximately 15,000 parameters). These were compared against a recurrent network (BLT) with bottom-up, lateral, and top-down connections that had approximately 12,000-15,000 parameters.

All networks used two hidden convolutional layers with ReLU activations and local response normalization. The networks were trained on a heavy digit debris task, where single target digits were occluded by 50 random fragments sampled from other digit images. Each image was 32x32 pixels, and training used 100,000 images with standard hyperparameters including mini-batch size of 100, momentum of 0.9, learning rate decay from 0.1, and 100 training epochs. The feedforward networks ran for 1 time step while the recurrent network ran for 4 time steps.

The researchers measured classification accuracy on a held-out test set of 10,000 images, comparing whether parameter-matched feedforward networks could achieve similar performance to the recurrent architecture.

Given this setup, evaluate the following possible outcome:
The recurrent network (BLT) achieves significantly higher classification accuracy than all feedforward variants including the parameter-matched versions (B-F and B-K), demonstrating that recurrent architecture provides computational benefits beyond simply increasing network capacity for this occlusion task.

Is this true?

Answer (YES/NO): YES